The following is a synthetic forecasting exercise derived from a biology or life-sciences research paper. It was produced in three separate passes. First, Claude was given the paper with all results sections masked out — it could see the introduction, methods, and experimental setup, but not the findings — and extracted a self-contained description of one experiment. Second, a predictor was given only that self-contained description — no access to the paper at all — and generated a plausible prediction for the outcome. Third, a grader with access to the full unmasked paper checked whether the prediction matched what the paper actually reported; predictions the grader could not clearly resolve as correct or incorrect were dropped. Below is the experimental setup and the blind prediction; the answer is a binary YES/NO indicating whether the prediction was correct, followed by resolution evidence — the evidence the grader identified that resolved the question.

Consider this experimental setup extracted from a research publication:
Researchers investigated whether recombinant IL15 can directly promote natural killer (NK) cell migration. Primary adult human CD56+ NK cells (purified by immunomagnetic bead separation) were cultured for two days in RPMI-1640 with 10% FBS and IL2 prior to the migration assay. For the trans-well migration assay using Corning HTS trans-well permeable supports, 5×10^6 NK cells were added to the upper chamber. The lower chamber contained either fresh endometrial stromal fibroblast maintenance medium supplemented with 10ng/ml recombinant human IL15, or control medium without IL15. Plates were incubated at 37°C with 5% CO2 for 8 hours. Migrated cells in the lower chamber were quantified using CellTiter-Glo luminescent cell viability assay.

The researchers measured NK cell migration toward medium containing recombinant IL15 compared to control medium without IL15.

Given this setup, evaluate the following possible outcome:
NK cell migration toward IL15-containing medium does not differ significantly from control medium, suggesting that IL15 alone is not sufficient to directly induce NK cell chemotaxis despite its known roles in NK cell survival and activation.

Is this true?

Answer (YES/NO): NO